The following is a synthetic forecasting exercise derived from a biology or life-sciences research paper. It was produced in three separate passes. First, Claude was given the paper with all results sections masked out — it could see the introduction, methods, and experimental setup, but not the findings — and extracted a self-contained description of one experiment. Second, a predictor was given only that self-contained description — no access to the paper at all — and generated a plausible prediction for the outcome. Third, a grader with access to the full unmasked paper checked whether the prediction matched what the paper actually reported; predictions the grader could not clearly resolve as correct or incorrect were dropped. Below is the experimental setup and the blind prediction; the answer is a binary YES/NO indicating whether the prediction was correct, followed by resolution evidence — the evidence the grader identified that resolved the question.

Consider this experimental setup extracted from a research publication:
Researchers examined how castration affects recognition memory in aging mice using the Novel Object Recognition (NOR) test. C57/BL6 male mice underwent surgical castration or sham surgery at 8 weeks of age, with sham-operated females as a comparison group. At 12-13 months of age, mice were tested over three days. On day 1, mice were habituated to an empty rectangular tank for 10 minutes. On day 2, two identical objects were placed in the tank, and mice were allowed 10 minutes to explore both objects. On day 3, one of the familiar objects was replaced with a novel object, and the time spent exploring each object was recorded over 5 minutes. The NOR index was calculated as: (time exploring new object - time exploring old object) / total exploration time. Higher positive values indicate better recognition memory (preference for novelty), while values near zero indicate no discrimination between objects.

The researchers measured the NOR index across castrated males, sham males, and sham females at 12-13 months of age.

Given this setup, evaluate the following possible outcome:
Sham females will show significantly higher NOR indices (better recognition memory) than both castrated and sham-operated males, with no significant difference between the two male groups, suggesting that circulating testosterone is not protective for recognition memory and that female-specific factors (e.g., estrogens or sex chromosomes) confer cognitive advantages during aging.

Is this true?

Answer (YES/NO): NO